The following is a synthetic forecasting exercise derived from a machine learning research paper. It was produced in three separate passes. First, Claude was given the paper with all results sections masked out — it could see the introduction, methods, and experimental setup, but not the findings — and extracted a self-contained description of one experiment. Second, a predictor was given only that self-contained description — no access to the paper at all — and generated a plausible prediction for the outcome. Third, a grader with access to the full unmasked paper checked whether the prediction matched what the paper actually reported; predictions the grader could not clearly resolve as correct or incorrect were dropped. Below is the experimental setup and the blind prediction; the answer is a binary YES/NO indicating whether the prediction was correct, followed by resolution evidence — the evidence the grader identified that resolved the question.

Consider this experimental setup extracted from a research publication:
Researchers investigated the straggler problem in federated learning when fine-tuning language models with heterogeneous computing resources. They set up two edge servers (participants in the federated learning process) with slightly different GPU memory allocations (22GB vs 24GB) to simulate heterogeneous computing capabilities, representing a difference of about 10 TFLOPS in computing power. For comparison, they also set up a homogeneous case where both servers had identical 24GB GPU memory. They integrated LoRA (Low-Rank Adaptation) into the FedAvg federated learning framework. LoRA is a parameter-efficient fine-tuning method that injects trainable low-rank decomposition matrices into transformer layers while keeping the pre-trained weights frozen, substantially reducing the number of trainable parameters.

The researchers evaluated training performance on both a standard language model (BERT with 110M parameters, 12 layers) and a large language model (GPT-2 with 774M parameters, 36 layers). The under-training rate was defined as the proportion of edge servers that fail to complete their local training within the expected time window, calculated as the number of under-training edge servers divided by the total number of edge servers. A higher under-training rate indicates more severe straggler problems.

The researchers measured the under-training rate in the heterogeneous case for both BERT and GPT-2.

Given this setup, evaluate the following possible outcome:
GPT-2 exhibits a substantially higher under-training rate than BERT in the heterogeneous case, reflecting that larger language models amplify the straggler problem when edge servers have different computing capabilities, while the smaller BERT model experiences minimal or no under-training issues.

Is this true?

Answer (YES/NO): NO